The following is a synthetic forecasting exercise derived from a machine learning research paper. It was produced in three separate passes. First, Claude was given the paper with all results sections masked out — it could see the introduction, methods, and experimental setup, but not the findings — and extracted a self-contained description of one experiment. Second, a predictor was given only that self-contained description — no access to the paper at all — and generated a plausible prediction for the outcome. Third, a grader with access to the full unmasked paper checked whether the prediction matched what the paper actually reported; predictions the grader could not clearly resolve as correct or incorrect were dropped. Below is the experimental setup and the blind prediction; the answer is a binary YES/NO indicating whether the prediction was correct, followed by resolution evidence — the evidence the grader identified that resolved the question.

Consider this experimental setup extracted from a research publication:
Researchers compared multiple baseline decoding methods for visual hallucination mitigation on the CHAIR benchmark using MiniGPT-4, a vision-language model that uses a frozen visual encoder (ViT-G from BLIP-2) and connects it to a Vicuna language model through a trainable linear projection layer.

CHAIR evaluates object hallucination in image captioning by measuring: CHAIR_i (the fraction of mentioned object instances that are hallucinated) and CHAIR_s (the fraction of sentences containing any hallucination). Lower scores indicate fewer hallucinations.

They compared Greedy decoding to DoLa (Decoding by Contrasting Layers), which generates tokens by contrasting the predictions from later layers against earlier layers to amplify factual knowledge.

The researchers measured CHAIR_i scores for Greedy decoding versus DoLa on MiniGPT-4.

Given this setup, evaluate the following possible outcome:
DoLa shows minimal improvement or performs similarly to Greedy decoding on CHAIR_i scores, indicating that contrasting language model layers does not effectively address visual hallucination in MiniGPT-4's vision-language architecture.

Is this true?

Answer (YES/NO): NO